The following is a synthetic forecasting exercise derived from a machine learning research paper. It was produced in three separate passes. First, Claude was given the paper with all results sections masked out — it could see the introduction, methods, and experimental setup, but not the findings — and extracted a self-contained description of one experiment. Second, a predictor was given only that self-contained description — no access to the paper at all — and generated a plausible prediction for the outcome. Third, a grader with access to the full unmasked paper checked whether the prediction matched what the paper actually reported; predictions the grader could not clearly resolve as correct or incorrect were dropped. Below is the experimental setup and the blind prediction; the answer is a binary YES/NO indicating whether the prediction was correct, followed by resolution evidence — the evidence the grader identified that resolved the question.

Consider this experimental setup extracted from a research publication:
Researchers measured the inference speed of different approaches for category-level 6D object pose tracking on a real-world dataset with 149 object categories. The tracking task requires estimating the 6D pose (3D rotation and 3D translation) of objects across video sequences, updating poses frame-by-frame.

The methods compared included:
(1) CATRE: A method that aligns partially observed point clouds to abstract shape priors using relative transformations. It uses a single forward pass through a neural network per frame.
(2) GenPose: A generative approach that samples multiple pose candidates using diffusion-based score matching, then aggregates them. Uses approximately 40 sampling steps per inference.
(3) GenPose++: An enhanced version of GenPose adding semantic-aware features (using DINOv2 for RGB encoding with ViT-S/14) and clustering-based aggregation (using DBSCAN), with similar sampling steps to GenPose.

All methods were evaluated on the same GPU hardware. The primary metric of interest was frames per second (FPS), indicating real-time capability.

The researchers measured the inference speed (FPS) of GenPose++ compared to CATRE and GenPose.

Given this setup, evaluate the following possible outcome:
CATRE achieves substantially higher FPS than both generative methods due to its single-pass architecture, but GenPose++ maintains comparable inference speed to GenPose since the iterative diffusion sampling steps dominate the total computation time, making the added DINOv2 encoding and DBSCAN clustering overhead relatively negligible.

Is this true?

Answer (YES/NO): NO